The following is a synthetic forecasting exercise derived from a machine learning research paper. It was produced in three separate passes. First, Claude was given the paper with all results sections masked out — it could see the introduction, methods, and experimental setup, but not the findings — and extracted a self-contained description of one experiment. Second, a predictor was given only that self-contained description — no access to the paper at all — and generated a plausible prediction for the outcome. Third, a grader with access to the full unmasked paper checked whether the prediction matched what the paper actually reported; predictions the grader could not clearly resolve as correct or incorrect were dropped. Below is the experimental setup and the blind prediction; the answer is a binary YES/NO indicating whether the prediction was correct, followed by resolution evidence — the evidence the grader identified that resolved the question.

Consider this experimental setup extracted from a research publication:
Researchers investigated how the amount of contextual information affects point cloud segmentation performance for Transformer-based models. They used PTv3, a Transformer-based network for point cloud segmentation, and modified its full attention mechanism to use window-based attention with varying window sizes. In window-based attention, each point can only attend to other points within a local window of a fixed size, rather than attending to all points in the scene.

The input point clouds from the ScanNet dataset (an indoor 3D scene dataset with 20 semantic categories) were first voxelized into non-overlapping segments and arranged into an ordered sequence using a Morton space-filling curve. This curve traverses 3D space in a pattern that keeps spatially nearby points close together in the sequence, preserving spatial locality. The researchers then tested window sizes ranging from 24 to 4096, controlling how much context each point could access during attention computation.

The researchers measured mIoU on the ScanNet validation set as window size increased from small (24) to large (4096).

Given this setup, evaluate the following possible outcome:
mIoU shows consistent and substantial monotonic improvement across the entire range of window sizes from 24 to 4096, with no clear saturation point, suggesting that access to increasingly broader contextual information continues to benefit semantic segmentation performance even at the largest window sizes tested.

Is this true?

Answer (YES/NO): NO